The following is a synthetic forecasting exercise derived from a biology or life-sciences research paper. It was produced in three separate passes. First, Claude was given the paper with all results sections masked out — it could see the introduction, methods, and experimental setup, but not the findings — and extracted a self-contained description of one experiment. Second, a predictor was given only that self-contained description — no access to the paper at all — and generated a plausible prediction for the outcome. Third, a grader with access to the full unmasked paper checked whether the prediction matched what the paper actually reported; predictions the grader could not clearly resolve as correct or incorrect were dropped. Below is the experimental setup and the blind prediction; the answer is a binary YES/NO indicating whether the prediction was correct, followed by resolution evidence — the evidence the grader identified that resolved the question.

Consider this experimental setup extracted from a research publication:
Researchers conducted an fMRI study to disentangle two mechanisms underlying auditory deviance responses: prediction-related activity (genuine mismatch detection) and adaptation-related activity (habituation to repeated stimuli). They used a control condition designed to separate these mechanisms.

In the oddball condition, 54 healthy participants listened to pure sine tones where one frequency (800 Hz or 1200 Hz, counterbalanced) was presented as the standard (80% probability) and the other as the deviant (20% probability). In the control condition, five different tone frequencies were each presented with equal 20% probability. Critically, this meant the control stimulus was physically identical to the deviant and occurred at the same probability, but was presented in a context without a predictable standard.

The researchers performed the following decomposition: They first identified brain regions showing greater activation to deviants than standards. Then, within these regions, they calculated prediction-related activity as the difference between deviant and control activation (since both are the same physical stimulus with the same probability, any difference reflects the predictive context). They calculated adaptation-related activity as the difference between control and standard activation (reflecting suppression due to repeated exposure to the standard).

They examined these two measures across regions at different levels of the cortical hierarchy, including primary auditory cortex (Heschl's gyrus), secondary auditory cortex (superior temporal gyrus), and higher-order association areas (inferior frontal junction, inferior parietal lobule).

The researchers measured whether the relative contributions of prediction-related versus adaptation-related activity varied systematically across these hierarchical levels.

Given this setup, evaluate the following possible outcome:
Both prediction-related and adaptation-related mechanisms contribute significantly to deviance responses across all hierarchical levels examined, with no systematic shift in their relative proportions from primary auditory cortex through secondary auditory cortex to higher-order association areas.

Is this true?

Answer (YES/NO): NO